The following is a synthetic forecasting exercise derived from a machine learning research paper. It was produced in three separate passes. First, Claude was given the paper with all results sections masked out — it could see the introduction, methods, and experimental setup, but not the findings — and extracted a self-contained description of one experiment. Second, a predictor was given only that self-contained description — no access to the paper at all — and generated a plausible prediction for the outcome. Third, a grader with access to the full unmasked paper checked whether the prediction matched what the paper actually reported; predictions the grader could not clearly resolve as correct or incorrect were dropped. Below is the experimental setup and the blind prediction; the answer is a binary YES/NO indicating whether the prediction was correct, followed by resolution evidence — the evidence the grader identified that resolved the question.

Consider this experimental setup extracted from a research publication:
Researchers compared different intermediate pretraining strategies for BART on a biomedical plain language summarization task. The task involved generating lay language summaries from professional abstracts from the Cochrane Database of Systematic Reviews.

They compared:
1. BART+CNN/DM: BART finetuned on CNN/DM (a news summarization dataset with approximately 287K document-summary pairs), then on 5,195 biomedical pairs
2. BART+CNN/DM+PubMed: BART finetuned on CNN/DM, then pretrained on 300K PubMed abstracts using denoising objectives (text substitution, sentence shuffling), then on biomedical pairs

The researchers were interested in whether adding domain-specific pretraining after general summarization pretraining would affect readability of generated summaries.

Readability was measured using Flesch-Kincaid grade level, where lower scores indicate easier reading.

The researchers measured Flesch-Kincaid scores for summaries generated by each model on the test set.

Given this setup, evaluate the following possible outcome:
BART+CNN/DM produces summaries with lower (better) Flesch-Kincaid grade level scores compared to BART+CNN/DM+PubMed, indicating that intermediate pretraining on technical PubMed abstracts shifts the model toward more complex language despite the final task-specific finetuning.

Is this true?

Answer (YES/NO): NO